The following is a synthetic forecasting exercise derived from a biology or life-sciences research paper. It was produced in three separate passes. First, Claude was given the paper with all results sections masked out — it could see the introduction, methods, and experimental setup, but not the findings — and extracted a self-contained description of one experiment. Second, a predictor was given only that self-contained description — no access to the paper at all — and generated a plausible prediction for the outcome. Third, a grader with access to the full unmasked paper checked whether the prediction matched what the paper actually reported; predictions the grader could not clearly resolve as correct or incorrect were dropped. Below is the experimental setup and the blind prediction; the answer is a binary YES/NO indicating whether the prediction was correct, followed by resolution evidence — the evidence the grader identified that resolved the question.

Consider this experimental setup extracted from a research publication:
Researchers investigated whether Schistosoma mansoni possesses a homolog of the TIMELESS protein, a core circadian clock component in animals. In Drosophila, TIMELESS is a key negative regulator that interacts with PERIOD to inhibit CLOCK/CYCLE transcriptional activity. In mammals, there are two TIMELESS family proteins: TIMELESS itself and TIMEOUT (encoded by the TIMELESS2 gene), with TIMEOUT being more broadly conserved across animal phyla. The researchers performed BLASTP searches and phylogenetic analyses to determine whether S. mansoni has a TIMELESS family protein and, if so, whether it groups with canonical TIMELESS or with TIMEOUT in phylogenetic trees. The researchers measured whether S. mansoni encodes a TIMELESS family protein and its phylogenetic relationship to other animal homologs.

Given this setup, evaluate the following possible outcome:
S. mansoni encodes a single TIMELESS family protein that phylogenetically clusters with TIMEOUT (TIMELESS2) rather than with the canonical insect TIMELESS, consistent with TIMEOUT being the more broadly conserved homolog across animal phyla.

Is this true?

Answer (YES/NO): YES